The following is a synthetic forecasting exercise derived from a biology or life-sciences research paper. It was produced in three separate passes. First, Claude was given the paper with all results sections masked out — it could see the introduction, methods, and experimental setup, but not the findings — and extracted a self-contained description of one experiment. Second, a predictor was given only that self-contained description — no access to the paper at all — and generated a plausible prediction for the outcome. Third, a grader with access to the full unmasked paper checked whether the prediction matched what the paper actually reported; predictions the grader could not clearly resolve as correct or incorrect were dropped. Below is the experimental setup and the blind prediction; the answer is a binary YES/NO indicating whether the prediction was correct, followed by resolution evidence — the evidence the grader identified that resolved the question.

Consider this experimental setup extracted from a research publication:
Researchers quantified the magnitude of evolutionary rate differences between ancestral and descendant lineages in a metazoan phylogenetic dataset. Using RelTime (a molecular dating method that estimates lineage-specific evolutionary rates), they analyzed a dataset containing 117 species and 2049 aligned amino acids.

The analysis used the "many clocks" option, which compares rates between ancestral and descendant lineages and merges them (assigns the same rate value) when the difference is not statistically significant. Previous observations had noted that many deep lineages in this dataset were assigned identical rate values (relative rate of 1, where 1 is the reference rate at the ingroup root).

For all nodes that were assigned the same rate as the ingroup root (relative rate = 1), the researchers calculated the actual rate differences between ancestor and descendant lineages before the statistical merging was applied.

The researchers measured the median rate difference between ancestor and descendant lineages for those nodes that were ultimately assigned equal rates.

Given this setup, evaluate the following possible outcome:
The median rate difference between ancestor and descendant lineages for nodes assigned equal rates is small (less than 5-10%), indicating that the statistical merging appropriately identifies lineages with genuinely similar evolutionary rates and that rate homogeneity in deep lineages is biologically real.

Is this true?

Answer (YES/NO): YES